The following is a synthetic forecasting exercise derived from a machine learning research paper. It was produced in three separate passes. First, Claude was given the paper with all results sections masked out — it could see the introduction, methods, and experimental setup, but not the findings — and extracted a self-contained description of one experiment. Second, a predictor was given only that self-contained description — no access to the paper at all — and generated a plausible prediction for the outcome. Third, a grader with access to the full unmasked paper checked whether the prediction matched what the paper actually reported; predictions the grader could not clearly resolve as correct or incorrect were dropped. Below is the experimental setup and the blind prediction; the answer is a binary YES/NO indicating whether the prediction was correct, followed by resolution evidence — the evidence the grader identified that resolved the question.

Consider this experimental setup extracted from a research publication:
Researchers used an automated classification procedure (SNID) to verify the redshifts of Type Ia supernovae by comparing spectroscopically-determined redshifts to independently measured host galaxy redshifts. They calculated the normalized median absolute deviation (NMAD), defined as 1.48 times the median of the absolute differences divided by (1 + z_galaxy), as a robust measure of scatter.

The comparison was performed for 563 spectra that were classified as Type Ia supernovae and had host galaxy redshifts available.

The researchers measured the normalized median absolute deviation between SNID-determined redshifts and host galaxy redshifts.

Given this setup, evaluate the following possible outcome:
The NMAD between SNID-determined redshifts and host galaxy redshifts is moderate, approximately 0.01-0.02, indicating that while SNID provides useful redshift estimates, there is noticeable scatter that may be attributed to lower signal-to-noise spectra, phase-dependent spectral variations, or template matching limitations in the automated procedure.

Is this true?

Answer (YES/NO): NO